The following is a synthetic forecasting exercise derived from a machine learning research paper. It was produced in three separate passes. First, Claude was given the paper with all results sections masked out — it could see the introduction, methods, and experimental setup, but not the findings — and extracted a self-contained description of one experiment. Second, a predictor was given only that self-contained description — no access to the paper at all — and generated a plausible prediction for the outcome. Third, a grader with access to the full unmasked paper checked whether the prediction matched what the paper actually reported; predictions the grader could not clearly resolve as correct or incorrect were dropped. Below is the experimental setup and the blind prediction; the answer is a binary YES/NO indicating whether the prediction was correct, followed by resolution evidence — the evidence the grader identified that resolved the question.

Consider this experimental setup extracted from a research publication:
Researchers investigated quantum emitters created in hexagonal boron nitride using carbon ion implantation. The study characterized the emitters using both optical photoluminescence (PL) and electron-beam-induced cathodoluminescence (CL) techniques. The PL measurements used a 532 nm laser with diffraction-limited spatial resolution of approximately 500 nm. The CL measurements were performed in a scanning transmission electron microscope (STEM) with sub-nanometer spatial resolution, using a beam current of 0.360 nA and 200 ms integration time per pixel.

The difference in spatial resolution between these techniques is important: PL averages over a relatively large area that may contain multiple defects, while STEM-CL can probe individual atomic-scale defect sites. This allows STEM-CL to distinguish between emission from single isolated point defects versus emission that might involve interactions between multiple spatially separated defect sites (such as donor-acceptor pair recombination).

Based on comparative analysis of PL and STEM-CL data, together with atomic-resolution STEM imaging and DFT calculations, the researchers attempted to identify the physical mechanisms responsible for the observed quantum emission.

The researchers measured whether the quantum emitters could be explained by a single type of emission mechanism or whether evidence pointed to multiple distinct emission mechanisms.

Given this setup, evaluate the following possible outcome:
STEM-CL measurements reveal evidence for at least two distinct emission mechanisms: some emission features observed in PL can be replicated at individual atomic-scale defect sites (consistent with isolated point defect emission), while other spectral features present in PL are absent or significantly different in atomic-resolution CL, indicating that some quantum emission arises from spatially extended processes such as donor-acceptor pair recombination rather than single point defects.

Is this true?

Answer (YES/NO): NO